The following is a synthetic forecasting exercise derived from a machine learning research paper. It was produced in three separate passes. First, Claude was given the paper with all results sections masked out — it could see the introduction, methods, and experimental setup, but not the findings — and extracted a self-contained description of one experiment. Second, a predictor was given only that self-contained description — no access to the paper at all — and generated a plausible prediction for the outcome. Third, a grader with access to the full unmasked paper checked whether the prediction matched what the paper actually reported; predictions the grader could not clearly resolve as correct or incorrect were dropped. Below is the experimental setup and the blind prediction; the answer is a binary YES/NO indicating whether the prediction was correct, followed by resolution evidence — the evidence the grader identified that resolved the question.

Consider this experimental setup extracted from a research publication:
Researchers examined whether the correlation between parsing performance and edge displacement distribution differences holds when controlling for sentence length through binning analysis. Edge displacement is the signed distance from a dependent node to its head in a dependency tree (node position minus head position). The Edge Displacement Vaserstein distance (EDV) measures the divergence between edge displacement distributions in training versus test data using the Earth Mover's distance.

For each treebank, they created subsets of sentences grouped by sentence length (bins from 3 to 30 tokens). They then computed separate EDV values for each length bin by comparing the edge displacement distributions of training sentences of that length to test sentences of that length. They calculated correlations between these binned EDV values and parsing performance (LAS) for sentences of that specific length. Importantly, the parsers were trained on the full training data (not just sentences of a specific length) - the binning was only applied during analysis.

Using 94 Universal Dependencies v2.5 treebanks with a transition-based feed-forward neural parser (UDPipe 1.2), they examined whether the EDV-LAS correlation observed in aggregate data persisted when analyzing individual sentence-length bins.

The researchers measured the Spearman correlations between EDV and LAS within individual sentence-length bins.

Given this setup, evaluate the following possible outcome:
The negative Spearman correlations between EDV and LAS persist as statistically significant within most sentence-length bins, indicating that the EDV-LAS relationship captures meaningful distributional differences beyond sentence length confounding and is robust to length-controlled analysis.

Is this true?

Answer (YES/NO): NO